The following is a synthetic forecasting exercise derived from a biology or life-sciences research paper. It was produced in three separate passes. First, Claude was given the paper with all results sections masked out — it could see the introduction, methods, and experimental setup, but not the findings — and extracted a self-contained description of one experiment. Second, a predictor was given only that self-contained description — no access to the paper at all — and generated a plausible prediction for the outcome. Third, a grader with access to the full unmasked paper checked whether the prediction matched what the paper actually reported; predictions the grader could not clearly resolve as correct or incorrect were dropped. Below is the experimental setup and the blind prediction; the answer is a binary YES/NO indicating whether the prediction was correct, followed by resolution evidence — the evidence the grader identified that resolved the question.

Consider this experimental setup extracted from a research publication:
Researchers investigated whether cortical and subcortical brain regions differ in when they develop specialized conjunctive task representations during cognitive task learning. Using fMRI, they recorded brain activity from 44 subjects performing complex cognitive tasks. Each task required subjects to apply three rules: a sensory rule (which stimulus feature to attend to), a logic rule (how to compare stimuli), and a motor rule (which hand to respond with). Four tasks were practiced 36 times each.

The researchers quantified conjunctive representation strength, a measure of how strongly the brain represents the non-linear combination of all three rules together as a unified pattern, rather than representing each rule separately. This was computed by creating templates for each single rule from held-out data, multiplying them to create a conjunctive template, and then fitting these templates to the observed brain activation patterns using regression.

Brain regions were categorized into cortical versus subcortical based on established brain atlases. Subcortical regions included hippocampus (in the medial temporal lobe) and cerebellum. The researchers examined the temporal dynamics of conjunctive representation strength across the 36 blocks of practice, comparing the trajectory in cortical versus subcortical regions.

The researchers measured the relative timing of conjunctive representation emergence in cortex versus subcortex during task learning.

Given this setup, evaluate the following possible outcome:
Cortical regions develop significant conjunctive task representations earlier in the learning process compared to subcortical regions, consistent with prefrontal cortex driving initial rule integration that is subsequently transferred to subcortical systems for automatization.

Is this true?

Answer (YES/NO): NO